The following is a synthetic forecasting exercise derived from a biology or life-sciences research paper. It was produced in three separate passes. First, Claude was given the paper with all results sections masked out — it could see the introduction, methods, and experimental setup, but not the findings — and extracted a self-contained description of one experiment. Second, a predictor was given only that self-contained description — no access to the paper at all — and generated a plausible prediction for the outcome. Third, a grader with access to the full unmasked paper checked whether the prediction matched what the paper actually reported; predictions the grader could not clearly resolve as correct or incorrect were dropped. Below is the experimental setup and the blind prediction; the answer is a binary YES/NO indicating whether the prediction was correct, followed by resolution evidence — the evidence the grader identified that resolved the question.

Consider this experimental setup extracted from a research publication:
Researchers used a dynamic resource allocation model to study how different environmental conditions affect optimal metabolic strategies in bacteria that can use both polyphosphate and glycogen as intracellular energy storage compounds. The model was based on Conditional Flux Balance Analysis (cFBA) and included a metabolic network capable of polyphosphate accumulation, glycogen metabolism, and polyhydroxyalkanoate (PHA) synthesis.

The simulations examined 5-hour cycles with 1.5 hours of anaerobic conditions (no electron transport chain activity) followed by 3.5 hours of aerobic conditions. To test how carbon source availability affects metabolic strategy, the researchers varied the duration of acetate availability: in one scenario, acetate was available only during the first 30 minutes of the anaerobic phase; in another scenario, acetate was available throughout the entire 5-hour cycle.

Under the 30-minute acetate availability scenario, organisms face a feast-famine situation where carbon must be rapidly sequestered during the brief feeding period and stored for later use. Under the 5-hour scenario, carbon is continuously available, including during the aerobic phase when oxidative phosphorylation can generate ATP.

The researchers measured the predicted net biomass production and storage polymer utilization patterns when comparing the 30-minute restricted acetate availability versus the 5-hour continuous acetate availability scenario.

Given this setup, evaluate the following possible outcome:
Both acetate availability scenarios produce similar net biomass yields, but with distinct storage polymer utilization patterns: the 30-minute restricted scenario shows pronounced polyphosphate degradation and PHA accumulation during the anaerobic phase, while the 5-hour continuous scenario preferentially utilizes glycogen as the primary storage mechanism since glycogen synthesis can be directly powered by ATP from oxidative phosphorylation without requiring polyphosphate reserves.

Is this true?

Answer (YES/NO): NO